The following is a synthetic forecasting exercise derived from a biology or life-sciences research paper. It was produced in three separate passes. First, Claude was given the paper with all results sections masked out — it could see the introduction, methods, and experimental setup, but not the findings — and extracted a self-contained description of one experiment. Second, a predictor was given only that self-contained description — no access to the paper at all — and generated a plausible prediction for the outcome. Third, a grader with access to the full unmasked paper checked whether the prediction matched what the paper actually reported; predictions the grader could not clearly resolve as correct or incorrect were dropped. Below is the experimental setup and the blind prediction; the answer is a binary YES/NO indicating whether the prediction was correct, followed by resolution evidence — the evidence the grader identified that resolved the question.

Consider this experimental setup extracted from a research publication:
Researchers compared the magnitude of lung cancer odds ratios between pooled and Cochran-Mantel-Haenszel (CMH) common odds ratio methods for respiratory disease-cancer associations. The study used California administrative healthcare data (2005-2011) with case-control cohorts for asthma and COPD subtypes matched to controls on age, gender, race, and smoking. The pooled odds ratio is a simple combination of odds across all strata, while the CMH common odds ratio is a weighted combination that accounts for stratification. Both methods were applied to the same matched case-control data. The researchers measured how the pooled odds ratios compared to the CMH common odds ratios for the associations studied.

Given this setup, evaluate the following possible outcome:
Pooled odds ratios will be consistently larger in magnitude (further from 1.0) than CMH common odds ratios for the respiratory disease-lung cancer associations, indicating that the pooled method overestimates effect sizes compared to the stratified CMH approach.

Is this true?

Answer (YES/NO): NO